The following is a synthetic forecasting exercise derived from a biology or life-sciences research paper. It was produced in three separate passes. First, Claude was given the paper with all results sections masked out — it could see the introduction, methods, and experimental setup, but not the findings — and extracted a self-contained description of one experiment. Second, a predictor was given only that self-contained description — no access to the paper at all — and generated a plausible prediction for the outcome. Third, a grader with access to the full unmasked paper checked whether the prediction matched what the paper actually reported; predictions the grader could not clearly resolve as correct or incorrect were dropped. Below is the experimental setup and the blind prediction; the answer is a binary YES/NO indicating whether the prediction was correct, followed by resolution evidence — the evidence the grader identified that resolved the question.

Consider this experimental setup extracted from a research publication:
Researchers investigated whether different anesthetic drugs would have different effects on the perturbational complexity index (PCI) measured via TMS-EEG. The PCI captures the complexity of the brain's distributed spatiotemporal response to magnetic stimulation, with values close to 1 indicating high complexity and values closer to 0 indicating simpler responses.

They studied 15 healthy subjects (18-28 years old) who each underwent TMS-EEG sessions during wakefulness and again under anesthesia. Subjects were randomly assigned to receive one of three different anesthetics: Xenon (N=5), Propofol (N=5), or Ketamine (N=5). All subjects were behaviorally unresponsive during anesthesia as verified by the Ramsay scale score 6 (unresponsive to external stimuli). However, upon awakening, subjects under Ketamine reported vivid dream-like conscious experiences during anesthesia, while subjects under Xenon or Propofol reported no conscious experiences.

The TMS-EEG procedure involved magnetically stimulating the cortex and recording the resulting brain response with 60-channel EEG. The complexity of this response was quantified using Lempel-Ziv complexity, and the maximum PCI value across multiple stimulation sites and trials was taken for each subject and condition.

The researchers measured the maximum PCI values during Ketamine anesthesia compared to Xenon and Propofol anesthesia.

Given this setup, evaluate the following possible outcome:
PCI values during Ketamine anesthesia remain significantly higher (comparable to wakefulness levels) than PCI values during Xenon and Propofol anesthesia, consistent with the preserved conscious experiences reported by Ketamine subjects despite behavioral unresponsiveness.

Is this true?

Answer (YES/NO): YES